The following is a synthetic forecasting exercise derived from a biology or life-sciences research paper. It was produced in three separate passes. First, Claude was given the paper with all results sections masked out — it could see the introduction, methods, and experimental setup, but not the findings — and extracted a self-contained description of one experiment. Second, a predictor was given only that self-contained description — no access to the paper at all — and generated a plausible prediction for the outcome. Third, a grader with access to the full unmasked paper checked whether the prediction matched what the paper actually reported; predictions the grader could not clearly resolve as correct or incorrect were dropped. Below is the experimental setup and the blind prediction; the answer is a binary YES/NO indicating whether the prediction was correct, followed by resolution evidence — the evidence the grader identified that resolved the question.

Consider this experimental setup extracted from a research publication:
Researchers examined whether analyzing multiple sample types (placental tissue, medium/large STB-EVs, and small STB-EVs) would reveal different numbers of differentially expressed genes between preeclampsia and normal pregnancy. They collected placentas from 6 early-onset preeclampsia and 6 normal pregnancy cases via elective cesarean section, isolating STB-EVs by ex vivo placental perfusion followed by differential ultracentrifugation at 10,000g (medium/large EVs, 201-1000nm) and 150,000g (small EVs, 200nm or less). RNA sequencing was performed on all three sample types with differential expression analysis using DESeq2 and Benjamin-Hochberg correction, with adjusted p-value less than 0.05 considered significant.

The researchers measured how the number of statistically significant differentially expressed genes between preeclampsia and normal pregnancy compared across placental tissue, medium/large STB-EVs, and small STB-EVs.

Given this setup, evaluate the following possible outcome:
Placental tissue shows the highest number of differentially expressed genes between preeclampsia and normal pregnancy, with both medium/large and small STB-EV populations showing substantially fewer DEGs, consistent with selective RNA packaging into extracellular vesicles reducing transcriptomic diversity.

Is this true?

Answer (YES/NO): NO